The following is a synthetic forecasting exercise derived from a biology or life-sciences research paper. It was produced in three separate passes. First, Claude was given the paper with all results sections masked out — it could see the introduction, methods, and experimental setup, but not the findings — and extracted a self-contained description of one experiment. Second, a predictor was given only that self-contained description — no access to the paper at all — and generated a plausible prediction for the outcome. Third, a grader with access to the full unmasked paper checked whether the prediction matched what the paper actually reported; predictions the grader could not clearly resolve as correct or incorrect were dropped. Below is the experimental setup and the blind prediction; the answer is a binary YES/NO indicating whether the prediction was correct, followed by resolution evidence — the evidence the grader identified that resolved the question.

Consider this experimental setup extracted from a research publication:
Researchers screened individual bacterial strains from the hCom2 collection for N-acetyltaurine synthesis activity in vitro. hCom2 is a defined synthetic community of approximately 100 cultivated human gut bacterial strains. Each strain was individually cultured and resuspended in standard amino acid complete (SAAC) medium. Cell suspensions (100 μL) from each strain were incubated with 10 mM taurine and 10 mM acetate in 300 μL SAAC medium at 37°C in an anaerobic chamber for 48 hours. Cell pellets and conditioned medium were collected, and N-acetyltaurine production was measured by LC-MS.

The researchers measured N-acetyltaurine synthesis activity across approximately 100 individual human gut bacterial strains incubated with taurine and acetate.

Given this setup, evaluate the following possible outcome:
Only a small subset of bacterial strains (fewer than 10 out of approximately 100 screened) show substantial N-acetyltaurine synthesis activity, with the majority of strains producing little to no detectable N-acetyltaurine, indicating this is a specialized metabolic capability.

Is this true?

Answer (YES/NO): YES